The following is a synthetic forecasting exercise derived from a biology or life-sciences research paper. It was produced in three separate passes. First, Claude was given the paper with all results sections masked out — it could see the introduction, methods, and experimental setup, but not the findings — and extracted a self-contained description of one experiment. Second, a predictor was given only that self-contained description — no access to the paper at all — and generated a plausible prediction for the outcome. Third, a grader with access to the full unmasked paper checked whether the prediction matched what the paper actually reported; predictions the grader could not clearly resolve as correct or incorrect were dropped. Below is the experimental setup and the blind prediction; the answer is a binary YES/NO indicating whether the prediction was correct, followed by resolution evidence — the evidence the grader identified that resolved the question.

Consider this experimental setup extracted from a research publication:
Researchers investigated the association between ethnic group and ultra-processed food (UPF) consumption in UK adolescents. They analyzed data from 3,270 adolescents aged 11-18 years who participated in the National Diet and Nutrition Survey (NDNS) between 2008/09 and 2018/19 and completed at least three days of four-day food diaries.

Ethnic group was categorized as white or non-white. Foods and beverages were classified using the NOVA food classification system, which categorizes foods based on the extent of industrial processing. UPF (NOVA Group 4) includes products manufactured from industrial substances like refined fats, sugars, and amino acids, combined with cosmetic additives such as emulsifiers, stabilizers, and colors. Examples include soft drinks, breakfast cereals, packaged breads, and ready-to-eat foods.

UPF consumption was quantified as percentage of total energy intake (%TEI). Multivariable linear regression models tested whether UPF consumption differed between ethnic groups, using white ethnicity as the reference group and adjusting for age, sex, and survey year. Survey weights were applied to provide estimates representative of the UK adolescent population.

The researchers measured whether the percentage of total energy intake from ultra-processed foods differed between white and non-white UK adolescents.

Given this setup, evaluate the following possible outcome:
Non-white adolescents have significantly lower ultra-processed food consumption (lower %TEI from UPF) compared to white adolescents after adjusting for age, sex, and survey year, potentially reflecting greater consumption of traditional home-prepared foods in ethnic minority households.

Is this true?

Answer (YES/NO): YES